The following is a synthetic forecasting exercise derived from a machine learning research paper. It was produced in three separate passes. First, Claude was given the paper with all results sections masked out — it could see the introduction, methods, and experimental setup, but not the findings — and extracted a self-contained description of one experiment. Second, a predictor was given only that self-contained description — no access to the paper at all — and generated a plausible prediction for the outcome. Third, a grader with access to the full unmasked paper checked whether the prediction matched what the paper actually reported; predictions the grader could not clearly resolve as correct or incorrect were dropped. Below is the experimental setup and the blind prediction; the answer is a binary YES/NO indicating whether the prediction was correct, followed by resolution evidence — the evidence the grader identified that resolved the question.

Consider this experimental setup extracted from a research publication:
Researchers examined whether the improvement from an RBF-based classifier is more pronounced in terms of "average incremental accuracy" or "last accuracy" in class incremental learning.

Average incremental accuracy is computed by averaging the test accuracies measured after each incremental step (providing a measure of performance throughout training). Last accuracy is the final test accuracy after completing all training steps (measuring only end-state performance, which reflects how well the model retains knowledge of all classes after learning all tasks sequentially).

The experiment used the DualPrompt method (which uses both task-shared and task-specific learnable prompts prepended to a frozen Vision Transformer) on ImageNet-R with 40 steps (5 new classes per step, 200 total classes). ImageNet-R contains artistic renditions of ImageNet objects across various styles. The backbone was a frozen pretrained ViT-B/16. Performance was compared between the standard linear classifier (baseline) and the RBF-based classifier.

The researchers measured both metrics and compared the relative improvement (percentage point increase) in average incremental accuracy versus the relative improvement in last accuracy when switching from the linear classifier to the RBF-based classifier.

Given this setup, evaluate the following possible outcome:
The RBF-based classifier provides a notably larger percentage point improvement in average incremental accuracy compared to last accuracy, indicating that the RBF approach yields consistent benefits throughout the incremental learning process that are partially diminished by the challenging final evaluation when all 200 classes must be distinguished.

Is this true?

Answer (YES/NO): NO